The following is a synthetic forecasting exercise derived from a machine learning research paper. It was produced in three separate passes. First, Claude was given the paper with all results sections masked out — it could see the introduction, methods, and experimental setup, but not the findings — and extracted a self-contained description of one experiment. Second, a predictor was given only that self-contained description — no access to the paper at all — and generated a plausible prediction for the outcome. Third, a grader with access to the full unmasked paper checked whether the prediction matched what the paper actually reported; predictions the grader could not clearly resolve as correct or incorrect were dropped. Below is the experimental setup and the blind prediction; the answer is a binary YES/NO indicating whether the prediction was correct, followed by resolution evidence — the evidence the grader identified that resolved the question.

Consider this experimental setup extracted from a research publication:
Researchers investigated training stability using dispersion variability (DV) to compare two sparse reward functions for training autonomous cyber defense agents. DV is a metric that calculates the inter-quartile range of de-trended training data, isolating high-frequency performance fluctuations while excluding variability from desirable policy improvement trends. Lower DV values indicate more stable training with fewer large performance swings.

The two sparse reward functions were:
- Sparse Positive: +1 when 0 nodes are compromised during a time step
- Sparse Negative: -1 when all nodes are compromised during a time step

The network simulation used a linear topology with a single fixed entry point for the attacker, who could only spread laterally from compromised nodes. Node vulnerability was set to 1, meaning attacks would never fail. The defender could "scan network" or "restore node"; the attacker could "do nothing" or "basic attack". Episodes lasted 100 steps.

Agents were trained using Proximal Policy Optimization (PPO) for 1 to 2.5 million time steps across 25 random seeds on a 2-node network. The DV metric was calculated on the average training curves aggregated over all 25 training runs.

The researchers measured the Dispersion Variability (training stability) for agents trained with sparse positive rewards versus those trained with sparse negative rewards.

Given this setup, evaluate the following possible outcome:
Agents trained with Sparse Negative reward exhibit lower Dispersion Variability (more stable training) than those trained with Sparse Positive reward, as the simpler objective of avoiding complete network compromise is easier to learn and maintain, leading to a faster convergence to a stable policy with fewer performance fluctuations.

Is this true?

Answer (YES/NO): NO